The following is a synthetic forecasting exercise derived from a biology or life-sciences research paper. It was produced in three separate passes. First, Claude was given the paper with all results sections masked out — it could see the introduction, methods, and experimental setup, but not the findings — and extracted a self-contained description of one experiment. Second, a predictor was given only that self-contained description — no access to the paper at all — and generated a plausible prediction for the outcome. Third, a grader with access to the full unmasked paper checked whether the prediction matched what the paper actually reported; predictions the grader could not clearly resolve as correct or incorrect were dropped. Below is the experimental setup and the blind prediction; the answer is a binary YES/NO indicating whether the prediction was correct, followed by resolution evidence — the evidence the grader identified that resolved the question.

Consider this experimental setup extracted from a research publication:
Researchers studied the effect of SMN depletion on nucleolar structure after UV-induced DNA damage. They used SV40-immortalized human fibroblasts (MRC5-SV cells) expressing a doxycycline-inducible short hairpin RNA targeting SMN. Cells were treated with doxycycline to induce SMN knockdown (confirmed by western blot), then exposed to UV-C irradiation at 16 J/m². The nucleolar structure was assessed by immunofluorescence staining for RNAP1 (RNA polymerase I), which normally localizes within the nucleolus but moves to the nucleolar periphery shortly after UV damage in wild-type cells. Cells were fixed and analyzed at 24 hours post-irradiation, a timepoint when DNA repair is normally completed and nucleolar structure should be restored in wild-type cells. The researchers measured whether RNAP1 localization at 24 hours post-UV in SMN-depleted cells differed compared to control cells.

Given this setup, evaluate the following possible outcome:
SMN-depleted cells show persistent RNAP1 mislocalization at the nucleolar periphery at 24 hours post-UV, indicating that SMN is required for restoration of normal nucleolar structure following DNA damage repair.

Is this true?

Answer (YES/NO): YES